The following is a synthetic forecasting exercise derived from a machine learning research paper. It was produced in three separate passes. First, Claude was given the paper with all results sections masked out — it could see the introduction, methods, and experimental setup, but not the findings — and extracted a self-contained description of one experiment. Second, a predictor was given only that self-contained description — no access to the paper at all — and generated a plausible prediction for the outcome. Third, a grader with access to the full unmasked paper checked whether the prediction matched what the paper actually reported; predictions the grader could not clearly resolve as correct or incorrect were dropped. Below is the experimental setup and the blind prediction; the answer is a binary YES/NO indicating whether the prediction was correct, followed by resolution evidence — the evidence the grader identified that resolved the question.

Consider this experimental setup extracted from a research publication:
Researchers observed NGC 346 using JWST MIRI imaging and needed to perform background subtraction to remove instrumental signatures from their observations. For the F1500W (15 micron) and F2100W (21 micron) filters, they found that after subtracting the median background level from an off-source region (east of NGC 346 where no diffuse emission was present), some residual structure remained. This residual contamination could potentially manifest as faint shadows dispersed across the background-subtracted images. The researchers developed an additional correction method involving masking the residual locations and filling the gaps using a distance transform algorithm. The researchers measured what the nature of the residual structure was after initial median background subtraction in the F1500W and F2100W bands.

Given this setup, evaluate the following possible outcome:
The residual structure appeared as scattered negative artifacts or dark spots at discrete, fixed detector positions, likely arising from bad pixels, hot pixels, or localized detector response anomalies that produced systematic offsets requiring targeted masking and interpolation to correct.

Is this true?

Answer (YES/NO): NO